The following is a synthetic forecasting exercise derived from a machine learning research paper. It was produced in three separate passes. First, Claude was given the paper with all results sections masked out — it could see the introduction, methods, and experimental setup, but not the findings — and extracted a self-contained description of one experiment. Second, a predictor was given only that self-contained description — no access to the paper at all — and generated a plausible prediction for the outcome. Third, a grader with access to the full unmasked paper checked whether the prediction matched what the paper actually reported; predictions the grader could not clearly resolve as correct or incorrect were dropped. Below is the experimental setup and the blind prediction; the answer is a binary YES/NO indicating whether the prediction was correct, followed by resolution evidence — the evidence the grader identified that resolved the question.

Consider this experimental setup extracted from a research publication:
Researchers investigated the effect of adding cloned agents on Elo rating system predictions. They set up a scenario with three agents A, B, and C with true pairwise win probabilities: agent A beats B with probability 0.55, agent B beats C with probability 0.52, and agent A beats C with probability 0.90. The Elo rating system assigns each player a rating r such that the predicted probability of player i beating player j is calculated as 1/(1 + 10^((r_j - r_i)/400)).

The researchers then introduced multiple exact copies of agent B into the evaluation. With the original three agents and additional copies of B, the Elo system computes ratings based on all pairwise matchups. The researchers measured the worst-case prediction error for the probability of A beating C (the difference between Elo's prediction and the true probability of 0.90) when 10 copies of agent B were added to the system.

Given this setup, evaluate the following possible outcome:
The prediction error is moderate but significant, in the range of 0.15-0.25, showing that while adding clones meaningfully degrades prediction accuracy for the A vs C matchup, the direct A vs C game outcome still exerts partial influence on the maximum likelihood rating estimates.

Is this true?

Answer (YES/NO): NO